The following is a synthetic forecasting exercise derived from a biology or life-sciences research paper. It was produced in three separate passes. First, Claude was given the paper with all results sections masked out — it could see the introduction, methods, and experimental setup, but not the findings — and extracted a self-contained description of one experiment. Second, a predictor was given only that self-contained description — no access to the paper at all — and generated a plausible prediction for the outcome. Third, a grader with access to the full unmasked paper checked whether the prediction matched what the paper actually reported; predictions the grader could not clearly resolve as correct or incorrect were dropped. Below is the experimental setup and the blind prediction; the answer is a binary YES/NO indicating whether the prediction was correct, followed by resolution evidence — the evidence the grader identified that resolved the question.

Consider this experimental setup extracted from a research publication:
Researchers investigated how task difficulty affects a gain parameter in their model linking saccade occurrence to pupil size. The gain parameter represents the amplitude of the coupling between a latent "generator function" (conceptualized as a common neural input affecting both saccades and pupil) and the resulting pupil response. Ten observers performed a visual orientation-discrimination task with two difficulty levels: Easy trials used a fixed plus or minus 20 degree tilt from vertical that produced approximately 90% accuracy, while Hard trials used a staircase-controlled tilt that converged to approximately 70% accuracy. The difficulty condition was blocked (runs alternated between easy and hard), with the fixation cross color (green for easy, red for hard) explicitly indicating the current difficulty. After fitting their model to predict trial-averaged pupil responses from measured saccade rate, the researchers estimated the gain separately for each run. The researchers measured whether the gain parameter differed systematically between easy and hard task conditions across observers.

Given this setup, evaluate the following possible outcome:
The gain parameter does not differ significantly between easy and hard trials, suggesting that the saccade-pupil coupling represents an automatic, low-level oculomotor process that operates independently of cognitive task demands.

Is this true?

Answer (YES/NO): NO